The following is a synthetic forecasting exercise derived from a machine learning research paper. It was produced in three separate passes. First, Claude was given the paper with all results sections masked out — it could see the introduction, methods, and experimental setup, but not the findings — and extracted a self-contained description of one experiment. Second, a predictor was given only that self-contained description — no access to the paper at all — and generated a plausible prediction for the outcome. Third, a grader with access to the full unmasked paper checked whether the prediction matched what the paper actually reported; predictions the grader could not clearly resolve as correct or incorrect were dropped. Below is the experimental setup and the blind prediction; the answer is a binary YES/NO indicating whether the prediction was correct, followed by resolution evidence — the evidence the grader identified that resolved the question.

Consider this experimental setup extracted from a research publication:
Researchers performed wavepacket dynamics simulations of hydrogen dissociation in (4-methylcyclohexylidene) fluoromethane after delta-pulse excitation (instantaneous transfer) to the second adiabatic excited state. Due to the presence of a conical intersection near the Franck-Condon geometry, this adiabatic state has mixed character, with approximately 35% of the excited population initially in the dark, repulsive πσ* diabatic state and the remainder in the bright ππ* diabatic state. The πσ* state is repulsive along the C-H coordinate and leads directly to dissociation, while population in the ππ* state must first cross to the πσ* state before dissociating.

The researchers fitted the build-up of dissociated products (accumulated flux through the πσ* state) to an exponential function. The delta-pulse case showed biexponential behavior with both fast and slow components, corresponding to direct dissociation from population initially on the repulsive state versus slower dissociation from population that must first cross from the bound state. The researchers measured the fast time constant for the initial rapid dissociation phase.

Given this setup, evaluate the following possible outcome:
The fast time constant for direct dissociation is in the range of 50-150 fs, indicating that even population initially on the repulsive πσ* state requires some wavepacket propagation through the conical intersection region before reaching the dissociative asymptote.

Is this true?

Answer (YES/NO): NO